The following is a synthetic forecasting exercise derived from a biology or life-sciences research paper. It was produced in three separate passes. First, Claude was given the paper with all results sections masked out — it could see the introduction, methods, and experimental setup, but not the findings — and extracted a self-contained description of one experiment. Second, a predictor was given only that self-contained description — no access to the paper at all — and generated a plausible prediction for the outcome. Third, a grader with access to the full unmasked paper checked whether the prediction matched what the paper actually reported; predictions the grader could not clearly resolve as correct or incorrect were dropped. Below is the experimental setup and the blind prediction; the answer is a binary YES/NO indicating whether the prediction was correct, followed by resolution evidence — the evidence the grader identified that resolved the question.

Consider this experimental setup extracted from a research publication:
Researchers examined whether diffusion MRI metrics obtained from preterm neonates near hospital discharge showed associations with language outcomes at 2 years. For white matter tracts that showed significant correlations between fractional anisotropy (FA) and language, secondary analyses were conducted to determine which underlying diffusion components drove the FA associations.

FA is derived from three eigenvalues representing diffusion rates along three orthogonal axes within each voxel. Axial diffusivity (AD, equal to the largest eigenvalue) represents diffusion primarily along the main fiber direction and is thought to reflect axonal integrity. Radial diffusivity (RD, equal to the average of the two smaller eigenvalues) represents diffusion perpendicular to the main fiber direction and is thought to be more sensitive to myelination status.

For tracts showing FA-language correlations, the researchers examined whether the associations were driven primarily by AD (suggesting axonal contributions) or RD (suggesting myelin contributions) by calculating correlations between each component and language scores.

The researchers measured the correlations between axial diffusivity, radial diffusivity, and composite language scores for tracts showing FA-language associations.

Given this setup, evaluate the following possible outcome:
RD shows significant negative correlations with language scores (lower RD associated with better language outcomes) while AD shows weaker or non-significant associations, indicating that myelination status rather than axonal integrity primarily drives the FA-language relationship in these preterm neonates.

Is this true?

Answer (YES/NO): NO